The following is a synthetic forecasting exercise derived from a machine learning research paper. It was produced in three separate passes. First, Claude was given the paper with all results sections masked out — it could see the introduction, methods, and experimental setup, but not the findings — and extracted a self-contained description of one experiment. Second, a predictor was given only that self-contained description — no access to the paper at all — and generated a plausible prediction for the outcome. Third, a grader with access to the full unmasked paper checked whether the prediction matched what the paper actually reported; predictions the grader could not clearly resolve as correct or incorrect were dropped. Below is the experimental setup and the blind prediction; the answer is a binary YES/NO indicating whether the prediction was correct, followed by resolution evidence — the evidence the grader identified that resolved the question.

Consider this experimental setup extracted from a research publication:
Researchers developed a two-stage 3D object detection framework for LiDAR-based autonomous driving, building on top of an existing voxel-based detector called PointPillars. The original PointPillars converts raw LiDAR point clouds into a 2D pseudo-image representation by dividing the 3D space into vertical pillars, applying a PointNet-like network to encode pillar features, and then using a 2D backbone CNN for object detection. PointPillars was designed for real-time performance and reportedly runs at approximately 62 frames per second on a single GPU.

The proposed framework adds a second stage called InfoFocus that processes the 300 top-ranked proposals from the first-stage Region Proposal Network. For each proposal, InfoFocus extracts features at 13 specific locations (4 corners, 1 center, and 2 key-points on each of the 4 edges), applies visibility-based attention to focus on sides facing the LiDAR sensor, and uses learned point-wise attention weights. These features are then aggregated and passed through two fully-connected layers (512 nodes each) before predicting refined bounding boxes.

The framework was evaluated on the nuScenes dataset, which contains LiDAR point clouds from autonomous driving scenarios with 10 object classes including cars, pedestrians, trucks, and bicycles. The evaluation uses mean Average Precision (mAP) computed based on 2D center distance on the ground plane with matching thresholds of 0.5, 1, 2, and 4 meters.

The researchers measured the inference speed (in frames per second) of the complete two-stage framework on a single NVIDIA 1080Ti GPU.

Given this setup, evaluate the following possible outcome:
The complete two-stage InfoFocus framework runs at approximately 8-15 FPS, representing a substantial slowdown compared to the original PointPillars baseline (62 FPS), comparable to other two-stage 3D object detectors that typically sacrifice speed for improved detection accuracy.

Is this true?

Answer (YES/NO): NO